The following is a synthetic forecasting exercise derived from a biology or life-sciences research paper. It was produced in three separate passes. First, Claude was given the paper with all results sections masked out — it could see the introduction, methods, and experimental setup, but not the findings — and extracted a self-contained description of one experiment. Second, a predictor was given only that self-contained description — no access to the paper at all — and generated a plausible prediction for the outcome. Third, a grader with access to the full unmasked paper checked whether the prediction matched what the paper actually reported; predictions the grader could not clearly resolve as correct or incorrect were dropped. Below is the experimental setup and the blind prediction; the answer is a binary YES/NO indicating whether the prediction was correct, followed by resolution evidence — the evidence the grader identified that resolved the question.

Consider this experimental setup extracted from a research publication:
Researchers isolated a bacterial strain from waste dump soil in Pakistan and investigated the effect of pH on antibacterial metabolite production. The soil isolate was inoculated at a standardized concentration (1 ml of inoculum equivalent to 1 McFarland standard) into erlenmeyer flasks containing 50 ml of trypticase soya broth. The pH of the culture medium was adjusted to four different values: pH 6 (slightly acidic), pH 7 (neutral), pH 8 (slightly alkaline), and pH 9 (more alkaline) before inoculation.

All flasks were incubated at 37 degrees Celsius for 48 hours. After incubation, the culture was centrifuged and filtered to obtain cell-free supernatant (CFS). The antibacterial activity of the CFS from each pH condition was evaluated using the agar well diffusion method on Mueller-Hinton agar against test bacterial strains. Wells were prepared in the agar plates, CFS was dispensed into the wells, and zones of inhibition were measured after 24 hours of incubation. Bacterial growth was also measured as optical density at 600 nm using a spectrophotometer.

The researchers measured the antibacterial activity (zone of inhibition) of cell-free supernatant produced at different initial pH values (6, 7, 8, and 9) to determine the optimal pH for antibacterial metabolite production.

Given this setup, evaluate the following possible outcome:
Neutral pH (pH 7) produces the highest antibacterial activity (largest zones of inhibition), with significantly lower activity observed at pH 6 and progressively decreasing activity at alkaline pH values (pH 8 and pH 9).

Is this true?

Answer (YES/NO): NO